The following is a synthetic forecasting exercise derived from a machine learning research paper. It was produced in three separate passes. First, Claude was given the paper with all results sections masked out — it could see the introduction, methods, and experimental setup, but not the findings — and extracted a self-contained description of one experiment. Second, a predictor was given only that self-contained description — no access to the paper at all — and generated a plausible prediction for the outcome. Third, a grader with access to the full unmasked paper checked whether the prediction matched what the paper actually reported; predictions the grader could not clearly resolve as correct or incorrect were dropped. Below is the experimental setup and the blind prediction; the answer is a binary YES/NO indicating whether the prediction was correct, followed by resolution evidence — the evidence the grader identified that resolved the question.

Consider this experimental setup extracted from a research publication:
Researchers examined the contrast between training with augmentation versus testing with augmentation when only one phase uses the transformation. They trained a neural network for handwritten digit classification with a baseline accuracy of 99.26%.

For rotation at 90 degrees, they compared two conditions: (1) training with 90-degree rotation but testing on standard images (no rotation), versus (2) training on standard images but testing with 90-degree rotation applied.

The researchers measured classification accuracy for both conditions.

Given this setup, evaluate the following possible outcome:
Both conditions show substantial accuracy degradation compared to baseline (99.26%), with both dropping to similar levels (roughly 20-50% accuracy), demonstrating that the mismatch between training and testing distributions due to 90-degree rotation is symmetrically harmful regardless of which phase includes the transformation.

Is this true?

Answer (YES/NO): NO